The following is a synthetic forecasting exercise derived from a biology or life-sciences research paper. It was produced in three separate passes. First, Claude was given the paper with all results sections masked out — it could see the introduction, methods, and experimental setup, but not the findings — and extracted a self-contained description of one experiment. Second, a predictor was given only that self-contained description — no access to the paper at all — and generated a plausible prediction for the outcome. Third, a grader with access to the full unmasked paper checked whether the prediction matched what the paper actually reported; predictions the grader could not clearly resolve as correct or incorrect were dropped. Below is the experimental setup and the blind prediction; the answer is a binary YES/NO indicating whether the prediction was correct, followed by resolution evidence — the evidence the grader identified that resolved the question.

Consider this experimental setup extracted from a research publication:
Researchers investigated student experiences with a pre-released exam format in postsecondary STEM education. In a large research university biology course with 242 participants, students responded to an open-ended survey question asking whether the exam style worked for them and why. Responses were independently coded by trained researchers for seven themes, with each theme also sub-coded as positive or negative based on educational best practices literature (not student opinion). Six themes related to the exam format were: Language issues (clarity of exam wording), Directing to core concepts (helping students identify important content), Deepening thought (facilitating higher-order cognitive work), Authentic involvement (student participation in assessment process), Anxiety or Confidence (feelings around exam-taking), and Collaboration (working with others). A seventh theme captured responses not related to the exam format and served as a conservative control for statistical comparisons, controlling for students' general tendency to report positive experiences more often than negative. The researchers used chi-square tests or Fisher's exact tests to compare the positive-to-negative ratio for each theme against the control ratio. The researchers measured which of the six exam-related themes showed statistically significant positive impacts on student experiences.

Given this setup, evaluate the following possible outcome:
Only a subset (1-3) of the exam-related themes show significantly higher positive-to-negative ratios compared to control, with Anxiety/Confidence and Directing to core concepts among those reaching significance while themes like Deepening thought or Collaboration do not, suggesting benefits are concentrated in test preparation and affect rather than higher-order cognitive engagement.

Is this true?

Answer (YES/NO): NO